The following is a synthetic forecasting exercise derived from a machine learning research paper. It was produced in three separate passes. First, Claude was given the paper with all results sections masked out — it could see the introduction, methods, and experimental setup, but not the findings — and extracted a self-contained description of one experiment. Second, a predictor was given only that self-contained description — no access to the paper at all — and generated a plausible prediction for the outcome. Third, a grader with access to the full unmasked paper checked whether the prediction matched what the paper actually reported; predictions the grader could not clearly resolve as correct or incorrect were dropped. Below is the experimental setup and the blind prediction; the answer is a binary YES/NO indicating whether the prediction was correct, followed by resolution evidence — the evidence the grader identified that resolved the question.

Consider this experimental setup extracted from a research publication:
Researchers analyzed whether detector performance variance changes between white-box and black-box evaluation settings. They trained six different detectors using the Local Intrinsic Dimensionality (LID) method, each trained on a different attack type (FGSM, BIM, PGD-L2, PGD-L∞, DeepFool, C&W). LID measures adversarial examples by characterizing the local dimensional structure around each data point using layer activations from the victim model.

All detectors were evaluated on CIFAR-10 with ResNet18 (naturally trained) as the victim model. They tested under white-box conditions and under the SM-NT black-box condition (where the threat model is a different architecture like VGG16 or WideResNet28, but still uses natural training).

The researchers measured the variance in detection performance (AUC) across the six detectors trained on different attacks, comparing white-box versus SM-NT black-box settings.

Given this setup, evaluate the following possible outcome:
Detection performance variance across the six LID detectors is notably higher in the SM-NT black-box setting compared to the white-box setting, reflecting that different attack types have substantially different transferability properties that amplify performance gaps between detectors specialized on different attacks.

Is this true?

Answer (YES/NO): YES